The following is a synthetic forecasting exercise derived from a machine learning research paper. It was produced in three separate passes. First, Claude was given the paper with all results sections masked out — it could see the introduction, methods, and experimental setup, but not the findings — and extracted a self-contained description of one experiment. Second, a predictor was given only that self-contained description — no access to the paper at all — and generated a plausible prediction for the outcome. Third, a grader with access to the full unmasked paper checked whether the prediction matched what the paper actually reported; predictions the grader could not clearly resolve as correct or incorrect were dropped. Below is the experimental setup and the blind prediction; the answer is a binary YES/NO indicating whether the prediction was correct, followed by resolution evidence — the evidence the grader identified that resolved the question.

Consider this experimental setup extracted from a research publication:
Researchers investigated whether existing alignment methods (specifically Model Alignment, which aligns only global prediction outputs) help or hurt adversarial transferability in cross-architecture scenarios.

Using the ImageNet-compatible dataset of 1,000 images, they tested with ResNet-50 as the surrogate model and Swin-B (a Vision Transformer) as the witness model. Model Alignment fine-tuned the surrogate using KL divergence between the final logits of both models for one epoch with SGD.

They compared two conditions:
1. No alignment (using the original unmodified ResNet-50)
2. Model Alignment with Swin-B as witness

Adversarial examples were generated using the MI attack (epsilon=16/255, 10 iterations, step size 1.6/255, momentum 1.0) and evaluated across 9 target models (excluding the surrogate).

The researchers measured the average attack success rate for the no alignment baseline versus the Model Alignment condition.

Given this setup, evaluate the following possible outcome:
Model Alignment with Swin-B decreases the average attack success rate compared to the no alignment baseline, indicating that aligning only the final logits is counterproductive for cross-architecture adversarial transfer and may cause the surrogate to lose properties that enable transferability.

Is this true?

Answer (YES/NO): NO